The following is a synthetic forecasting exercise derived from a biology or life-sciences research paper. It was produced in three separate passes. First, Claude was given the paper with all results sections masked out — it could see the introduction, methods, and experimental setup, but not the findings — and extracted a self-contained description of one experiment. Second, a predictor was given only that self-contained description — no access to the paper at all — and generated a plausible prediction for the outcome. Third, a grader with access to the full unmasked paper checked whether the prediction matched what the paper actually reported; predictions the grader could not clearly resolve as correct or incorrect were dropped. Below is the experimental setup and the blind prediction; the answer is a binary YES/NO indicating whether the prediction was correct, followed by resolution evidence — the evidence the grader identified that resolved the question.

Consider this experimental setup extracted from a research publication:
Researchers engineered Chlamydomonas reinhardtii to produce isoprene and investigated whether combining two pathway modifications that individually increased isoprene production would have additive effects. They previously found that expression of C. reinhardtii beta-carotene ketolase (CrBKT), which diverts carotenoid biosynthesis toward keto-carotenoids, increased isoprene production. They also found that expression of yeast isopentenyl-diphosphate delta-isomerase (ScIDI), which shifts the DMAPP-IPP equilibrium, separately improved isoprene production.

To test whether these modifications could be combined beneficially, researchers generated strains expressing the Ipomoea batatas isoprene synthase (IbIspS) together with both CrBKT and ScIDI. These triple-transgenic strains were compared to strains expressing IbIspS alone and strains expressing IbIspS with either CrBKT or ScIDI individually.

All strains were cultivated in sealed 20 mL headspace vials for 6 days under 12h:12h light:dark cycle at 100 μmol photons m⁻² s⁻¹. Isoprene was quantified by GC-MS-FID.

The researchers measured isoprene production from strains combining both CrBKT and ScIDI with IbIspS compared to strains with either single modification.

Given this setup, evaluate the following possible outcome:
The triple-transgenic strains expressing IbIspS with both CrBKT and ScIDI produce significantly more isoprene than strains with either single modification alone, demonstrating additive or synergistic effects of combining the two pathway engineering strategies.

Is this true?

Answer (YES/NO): YES